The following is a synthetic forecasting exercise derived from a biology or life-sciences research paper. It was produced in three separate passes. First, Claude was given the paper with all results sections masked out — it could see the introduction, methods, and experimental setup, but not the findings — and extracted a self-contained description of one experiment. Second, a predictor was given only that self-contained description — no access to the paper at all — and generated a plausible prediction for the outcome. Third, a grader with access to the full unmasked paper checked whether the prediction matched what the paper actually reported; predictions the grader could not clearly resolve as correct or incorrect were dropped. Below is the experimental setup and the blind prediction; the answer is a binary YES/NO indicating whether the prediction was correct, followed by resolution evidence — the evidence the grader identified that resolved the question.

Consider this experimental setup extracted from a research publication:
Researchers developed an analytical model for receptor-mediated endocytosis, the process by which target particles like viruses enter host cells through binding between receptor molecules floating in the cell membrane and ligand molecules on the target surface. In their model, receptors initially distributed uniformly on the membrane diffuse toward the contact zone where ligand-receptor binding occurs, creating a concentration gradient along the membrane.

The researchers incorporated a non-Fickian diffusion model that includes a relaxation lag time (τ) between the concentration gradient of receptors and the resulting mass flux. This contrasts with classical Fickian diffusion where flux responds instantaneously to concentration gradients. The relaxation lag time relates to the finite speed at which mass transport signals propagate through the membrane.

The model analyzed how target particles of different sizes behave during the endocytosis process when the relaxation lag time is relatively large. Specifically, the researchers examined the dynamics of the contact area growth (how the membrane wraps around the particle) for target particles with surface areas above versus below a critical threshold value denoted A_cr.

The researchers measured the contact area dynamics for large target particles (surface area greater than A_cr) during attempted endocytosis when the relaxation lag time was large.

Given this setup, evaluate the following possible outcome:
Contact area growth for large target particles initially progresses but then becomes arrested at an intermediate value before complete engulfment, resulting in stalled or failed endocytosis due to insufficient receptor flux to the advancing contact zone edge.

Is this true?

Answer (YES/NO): NO